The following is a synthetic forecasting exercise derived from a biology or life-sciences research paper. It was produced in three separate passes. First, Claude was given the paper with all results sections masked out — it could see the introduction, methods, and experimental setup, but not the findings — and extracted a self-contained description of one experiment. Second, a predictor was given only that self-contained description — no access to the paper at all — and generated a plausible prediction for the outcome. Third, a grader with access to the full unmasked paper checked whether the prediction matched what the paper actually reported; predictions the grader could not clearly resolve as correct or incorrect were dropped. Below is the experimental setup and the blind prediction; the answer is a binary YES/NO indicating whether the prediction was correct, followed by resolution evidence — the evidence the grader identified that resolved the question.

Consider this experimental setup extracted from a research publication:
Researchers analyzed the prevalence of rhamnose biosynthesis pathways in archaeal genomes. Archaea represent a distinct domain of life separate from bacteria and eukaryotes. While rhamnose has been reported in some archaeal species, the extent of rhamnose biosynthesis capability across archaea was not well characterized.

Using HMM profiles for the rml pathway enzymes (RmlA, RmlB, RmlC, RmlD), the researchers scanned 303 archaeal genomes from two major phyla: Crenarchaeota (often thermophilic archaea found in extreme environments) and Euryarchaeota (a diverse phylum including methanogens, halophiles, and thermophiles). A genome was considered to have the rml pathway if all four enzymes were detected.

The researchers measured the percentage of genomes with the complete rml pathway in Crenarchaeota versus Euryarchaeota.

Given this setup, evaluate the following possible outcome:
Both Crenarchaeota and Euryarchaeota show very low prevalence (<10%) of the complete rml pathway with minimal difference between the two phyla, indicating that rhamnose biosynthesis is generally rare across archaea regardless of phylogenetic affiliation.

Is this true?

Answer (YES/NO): NO